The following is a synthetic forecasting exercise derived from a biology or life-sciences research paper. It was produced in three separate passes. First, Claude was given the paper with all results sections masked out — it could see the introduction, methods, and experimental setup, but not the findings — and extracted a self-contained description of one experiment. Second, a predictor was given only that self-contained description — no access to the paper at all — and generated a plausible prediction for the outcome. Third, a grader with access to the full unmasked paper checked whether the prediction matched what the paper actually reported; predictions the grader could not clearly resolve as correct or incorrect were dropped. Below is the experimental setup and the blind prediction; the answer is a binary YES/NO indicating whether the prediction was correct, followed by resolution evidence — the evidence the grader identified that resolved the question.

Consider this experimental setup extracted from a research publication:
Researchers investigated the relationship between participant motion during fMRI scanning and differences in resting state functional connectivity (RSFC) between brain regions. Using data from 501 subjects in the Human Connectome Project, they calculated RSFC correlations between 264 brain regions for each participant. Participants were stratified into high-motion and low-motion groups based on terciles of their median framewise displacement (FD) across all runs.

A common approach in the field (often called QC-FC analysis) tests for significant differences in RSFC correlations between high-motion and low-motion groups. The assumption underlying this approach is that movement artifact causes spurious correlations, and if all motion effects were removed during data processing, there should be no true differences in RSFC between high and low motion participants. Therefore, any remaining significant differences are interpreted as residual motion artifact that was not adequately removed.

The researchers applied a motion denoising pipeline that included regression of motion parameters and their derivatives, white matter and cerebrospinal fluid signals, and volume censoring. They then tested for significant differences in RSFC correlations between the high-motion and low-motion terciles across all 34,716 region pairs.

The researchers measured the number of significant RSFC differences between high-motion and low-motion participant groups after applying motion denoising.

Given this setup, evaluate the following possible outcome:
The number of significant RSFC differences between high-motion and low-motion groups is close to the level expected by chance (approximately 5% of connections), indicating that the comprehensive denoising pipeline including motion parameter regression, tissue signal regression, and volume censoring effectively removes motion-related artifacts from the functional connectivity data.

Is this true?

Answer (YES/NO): NO